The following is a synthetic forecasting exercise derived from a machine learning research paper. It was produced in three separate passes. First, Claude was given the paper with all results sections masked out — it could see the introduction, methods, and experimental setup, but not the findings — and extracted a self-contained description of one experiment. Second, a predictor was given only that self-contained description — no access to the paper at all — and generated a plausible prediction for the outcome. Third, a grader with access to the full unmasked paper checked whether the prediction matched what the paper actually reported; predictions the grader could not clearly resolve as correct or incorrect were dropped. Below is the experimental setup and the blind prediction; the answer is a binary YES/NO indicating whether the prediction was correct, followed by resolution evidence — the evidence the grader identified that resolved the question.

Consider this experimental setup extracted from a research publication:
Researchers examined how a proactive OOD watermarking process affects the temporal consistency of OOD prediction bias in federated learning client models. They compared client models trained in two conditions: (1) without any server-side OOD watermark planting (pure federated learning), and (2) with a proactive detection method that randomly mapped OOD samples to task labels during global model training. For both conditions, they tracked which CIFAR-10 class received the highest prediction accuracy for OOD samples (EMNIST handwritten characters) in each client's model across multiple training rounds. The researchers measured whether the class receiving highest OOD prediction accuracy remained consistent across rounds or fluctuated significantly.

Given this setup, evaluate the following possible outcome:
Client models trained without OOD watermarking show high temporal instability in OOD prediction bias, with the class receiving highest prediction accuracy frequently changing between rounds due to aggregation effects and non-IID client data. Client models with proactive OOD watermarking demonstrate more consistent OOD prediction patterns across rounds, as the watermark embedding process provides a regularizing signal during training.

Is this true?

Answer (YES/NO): NO